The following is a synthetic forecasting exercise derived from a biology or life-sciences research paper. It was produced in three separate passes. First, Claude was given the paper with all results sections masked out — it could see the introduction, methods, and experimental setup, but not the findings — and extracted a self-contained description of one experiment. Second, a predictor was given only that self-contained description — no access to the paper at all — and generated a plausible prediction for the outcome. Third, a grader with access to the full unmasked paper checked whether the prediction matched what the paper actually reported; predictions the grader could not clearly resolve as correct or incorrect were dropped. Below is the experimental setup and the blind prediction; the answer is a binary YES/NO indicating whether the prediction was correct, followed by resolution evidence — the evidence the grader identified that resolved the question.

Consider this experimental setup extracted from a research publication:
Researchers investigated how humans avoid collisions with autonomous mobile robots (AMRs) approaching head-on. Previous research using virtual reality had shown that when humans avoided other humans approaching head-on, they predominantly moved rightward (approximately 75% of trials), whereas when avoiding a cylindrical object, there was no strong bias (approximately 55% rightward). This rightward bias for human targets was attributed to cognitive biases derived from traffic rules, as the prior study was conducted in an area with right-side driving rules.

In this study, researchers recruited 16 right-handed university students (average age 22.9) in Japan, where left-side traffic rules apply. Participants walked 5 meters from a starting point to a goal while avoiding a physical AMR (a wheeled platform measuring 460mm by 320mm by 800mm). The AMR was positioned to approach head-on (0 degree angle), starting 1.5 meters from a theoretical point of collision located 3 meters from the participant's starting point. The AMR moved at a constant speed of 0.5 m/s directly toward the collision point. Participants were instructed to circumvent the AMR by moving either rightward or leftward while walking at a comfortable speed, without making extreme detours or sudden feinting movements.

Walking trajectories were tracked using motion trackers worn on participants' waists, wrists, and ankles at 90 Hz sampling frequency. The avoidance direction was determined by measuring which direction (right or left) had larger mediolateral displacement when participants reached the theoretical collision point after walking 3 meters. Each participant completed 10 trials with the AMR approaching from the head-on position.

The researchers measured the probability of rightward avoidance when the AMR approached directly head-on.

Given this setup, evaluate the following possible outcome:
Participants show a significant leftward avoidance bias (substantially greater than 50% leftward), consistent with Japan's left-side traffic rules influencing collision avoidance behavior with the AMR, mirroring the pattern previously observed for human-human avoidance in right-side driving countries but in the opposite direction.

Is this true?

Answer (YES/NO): NO